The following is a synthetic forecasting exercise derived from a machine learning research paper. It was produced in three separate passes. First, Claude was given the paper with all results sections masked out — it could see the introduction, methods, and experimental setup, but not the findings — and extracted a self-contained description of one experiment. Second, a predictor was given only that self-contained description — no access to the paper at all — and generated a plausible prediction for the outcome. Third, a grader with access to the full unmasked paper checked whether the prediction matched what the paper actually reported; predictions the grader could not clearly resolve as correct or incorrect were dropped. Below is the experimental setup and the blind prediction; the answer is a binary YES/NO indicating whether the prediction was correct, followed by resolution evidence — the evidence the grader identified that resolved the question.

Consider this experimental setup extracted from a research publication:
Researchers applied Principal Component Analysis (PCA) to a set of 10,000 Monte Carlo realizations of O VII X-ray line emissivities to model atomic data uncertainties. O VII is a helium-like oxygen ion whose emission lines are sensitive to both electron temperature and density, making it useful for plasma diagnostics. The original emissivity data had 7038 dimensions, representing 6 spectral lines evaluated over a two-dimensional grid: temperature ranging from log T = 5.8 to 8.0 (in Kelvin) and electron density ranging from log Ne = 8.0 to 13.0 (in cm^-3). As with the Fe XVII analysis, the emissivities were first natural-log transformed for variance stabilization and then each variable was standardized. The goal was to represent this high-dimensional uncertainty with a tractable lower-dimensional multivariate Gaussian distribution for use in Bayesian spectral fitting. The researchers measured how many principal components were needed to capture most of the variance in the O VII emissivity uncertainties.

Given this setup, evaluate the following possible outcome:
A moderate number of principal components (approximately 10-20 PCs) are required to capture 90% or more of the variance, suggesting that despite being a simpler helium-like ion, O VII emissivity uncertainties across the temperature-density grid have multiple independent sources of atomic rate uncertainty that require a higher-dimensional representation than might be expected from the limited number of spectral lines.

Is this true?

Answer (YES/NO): NO